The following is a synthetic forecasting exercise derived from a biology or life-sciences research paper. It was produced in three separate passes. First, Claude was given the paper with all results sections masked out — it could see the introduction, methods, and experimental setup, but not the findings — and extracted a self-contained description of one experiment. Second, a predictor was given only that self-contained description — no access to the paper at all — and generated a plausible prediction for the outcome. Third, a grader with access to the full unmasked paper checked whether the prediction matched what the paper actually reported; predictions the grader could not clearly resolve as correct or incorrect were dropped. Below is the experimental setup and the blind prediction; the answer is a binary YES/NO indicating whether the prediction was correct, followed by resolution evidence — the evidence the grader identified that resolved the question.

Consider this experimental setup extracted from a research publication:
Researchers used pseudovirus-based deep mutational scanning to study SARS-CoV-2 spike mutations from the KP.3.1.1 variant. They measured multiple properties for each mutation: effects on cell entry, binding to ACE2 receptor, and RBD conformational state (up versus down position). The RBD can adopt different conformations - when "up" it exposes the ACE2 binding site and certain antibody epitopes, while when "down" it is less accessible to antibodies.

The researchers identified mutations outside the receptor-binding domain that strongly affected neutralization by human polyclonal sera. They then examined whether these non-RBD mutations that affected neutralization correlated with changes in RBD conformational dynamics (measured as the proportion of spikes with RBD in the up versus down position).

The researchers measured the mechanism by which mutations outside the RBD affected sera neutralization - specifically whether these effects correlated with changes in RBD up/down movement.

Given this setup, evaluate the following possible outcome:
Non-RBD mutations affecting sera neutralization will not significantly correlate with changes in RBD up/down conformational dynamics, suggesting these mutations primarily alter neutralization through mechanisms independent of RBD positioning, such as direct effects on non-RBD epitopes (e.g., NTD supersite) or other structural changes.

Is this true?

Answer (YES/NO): NO